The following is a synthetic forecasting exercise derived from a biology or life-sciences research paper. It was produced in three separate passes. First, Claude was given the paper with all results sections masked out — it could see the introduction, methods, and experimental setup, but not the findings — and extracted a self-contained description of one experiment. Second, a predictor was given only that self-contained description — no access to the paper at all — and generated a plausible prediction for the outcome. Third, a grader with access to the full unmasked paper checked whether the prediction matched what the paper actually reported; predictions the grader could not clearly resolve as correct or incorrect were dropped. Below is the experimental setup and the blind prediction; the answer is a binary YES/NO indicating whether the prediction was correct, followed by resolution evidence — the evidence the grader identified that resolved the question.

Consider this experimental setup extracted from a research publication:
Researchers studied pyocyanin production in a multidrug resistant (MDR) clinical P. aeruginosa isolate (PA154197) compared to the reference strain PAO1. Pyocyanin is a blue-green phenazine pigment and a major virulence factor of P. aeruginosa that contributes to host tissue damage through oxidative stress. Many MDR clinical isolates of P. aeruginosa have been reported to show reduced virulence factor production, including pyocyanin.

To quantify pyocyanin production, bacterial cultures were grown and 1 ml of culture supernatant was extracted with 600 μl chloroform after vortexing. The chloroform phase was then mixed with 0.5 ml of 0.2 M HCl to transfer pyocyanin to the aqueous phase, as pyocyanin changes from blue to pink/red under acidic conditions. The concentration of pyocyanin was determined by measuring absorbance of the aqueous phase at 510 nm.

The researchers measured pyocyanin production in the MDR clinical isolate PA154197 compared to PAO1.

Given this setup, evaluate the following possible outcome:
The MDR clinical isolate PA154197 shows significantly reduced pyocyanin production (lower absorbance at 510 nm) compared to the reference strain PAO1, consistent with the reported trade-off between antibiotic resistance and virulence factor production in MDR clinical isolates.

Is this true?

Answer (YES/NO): NO